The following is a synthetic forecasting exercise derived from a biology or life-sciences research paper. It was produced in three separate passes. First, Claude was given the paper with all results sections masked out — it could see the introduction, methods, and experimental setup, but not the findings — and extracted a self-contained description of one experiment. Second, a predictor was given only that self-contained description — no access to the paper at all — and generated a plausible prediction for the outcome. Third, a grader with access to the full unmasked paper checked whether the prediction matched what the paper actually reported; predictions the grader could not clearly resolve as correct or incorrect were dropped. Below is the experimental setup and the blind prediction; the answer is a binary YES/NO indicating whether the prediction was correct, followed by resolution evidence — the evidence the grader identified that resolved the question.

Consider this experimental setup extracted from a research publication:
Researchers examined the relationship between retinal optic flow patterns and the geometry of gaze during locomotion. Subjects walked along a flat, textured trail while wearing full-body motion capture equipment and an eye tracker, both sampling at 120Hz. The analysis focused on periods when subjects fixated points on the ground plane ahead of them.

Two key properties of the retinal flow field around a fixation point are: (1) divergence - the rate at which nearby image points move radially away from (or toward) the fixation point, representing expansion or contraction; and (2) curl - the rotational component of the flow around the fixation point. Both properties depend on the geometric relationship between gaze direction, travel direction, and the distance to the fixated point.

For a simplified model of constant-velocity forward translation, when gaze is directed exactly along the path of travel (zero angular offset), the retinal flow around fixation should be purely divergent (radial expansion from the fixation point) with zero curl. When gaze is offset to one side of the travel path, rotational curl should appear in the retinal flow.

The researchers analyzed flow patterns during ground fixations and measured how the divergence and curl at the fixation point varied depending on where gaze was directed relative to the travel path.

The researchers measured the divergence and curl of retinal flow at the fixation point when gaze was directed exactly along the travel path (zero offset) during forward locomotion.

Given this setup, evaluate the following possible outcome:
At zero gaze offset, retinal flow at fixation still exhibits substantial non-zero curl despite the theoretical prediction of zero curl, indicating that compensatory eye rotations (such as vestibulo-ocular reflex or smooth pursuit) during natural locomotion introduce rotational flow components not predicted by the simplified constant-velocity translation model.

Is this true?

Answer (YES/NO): NO